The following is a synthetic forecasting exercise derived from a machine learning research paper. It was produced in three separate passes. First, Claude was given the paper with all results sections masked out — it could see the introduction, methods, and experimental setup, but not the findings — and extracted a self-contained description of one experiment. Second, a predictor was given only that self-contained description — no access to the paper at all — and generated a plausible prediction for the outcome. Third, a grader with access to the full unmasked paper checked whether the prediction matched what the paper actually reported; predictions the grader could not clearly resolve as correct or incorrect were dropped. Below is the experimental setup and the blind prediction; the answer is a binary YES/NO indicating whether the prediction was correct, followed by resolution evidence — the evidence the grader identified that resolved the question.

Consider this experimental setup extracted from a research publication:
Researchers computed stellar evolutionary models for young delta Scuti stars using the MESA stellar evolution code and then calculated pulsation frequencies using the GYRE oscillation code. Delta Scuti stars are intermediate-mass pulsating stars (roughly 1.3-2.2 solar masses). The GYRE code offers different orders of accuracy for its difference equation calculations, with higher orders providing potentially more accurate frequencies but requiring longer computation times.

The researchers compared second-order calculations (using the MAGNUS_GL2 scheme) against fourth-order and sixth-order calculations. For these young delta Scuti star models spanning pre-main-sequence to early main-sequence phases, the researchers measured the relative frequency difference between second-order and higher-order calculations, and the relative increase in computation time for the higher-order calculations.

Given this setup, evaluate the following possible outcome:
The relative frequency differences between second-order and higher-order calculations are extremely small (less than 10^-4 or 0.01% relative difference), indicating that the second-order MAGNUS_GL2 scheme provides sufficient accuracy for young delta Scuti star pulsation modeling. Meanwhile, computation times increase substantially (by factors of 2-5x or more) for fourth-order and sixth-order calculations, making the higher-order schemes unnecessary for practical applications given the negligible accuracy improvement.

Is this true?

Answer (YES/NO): NO